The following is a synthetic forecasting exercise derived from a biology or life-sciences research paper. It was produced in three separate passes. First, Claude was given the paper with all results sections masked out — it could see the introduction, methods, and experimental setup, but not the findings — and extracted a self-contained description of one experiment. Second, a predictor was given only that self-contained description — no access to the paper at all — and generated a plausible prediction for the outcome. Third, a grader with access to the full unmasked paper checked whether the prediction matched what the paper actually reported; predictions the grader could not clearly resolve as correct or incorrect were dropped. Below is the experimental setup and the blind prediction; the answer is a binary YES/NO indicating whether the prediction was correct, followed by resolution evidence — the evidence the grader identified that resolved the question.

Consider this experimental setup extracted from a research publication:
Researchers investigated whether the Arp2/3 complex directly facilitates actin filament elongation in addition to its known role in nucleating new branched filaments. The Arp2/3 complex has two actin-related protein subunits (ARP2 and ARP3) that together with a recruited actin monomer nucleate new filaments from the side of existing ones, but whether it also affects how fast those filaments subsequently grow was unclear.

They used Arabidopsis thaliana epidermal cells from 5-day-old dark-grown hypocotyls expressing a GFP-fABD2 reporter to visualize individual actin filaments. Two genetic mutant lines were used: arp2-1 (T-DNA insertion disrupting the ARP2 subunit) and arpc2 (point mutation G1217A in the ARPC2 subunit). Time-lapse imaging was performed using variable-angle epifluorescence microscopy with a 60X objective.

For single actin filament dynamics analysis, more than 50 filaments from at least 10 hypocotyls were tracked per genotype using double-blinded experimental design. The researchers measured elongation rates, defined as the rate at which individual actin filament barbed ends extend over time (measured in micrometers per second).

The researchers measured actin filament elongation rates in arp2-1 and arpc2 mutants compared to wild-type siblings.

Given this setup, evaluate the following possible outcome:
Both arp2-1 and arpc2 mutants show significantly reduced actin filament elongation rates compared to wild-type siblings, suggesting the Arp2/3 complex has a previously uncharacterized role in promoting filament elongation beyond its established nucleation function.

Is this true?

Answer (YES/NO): NO